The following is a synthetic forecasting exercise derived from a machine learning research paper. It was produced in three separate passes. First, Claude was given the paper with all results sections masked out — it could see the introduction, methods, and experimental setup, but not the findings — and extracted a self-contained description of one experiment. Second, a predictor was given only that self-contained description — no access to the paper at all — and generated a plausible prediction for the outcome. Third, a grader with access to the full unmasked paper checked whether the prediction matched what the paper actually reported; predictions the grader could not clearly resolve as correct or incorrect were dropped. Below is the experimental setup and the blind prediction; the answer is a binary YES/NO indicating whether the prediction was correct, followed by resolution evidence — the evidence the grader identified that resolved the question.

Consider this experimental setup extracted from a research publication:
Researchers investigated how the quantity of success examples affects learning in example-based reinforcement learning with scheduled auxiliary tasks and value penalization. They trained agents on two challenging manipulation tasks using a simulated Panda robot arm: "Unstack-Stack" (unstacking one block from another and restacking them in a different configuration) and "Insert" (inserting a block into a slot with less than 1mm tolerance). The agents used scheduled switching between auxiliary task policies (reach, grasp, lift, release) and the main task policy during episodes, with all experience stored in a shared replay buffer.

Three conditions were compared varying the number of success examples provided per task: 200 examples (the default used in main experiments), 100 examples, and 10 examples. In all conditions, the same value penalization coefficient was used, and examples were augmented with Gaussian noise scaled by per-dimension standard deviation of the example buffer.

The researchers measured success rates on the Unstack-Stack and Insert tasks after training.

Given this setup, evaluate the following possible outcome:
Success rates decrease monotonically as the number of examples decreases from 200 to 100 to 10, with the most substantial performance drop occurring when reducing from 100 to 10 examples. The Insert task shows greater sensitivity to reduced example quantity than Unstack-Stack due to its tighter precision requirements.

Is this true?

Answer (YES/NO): YES